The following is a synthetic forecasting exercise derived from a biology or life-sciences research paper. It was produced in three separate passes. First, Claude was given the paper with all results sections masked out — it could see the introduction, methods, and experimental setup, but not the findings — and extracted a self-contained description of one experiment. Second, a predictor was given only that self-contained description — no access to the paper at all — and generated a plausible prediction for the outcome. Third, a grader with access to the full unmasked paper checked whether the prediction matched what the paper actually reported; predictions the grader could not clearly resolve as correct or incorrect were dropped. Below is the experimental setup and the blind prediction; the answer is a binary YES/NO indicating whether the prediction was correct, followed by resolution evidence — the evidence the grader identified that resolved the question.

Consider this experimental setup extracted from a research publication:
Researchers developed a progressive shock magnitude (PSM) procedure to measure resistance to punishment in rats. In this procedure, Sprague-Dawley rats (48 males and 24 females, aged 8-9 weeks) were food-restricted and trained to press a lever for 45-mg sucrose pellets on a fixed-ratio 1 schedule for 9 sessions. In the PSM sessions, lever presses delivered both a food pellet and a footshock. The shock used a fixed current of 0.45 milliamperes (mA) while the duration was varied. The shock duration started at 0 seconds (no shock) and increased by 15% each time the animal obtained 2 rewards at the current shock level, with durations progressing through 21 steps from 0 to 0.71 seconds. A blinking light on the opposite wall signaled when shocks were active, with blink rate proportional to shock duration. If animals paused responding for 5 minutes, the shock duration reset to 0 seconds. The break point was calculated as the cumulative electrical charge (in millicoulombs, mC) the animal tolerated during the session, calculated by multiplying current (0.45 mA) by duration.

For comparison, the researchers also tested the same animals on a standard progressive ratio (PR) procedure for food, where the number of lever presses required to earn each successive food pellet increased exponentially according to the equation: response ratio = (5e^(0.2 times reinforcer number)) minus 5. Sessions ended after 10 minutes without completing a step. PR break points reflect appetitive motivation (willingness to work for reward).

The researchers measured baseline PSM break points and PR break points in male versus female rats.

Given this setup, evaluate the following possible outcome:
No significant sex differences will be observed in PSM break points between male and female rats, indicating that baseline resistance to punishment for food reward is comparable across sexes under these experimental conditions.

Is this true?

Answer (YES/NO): YES